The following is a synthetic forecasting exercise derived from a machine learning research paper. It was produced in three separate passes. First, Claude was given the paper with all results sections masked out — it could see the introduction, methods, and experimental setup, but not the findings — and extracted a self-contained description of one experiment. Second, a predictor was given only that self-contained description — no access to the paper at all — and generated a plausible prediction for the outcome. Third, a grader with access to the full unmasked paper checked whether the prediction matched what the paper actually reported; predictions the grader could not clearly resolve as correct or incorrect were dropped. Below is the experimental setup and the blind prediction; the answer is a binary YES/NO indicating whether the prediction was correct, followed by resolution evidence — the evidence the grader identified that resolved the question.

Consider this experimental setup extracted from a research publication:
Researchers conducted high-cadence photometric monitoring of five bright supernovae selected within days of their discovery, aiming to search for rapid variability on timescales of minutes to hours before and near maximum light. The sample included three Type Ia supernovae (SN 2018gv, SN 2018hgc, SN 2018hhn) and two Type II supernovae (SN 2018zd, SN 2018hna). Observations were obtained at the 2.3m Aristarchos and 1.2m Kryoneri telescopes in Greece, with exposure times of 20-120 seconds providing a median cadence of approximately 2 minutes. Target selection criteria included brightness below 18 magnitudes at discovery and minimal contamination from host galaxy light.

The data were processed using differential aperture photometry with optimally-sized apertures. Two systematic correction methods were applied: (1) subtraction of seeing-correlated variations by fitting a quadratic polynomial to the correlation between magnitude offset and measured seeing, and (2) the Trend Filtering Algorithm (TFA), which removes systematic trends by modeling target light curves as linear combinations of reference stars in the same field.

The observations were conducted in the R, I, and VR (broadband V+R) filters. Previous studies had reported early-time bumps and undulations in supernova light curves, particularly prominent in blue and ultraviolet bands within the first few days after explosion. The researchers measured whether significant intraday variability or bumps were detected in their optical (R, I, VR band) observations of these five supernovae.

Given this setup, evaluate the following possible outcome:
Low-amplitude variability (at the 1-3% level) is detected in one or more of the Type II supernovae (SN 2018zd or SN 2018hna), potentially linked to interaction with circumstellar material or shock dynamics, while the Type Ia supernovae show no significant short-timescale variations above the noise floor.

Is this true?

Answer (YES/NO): NO